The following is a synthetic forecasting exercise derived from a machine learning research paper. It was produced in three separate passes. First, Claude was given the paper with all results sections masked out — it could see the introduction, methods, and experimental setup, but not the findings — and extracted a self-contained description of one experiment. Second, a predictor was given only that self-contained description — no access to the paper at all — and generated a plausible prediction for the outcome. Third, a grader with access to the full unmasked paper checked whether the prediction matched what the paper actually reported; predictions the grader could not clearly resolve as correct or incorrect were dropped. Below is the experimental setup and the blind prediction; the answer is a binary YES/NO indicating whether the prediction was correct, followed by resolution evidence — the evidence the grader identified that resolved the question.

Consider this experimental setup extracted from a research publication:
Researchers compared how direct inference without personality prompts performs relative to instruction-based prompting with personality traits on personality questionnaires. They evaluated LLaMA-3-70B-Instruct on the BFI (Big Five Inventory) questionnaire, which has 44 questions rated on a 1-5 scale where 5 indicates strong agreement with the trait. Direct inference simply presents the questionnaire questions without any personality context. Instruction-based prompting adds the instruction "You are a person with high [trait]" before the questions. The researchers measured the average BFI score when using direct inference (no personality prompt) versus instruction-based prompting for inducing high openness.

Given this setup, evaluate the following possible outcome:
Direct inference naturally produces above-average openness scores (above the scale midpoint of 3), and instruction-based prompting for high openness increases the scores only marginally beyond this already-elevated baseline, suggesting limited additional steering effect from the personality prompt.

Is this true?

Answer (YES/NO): NO